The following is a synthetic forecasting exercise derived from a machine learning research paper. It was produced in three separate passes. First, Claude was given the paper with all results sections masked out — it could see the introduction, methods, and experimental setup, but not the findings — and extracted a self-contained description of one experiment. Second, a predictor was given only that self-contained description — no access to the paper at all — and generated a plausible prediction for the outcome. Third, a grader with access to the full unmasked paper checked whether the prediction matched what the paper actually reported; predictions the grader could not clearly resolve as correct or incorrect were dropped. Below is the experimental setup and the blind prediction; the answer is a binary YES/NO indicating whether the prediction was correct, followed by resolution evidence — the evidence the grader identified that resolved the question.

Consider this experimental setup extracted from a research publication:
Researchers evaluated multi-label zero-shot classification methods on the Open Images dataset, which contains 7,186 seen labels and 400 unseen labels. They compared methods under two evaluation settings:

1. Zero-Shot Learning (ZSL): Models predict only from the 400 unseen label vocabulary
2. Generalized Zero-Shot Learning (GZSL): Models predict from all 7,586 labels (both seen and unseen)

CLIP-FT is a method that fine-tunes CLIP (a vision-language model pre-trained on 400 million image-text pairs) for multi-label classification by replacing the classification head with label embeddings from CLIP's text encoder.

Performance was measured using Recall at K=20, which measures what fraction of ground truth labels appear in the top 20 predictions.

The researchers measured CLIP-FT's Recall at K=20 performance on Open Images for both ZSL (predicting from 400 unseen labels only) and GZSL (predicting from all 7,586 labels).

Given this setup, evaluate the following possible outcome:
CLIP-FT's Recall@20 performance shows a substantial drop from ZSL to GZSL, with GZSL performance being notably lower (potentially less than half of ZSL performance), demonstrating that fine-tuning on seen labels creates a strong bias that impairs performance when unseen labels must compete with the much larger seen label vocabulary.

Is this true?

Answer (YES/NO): NO